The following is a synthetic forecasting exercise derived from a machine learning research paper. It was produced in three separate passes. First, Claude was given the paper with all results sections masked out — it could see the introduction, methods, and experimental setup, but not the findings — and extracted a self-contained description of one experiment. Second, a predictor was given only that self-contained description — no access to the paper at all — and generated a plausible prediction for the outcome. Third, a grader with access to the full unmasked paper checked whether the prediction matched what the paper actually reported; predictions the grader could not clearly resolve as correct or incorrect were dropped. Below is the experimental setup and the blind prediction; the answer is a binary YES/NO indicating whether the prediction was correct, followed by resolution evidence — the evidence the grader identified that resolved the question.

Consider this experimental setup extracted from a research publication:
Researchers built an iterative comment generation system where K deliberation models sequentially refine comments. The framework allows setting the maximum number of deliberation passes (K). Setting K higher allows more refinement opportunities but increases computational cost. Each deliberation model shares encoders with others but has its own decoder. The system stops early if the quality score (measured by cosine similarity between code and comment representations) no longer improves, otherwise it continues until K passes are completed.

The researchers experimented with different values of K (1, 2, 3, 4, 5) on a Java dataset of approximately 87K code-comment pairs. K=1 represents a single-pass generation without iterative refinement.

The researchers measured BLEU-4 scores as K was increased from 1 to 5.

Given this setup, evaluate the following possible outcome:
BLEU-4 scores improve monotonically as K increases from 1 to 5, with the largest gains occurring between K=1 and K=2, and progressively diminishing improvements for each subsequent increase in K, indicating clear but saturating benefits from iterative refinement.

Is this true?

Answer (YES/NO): YES